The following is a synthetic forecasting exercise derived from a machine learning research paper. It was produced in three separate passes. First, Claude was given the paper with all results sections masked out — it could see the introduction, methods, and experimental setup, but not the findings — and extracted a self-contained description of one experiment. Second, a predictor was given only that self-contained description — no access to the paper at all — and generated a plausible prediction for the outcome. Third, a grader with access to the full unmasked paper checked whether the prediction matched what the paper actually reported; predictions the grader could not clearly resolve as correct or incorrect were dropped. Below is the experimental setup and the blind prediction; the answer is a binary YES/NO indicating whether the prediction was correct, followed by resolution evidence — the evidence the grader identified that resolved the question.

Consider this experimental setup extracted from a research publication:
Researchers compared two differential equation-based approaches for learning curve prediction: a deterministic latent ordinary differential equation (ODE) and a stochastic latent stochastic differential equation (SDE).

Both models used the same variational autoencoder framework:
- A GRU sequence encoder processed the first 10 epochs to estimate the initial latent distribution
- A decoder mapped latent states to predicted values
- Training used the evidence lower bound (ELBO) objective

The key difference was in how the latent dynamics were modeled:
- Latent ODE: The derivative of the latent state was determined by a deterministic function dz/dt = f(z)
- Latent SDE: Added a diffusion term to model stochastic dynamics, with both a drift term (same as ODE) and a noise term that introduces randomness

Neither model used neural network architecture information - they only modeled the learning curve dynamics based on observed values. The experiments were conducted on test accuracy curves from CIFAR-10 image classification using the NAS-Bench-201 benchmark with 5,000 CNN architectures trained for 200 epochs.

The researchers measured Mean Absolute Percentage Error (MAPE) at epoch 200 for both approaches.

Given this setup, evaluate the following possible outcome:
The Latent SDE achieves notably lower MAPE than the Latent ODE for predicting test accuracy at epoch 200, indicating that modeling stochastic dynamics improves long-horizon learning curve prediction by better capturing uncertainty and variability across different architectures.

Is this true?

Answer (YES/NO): NO